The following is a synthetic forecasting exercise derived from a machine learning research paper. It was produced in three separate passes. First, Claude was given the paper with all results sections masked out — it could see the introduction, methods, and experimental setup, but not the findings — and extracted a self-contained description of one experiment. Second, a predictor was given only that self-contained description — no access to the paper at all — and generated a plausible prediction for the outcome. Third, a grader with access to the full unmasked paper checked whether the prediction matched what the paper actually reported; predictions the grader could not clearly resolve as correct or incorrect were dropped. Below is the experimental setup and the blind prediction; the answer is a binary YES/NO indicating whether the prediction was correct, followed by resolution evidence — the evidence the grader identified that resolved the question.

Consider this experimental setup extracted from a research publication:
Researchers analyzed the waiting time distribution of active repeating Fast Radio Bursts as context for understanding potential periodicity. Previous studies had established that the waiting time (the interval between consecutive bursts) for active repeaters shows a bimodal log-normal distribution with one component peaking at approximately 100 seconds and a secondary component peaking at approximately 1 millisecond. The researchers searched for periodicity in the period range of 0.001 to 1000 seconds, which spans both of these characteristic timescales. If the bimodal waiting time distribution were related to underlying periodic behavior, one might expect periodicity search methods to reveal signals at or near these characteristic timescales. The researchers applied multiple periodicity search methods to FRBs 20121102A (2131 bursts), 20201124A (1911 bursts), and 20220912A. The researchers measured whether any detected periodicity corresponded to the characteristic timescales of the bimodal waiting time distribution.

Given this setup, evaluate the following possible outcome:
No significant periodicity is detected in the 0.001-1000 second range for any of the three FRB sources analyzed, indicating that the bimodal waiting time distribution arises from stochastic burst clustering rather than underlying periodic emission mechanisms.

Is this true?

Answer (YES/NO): NO